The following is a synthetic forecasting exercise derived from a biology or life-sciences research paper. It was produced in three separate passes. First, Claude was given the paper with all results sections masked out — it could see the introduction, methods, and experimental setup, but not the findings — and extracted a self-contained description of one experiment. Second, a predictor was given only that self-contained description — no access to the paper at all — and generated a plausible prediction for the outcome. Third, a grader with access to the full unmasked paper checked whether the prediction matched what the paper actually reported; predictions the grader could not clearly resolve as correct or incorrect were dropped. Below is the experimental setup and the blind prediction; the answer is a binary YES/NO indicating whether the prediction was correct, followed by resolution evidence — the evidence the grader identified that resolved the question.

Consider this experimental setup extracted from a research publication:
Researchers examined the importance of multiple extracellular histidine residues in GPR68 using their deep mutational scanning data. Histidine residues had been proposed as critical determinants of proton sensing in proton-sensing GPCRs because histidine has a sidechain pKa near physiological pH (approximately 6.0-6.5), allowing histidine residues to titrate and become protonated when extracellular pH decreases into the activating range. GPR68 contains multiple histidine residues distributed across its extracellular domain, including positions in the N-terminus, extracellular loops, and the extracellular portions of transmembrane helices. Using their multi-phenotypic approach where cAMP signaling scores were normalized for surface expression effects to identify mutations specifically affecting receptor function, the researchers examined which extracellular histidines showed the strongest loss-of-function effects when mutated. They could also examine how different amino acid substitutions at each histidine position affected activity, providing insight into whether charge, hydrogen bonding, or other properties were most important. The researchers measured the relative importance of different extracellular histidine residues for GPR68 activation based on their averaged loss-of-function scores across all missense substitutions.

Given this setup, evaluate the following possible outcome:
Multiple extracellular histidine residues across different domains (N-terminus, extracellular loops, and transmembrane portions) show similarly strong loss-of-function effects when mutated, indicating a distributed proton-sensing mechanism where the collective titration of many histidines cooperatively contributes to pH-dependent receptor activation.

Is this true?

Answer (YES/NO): NO